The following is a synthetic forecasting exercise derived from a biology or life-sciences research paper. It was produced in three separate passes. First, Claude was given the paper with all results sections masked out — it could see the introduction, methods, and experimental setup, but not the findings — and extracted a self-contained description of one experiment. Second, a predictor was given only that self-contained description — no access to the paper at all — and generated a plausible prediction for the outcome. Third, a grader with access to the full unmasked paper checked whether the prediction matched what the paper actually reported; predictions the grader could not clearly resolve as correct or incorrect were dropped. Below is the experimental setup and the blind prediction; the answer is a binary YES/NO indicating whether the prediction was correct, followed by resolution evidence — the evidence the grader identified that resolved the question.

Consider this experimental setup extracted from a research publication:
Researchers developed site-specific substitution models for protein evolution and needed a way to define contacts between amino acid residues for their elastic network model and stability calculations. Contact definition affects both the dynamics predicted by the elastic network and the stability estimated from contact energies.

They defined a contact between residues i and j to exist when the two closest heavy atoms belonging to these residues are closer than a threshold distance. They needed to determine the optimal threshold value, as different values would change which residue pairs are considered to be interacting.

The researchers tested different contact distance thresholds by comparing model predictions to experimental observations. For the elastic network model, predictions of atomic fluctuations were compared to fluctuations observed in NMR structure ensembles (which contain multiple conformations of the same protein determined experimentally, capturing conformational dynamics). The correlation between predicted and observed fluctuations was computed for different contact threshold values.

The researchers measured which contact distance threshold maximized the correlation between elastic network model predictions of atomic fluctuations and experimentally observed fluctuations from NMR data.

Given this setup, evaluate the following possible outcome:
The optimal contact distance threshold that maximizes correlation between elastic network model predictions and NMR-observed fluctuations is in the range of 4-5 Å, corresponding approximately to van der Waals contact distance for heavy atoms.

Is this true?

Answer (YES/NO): YES